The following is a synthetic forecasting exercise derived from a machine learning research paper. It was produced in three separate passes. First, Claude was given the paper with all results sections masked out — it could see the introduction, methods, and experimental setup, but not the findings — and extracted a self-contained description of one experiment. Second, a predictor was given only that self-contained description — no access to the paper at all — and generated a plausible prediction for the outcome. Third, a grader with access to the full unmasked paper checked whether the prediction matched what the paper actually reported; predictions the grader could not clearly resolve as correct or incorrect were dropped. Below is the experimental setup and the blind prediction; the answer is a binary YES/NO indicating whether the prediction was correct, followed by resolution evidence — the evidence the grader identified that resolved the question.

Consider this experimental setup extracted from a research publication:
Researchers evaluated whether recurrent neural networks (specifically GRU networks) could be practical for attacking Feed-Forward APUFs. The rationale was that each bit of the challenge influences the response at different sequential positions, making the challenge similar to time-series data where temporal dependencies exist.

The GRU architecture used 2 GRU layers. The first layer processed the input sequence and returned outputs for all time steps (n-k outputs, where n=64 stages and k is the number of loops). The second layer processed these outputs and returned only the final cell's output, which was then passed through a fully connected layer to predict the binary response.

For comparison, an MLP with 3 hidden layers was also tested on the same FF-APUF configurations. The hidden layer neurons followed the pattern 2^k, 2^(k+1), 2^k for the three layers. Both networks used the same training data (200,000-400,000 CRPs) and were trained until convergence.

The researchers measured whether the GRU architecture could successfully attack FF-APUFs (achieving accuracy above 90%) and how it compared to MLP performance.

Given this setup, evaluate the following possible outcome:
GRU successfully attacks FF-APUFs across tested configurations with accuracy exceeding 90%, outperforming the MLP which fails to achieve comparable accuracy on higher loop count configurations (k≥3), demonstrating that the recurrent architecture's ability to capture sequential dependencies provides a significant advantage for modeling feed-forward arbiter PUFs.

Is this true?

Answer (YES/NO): NO